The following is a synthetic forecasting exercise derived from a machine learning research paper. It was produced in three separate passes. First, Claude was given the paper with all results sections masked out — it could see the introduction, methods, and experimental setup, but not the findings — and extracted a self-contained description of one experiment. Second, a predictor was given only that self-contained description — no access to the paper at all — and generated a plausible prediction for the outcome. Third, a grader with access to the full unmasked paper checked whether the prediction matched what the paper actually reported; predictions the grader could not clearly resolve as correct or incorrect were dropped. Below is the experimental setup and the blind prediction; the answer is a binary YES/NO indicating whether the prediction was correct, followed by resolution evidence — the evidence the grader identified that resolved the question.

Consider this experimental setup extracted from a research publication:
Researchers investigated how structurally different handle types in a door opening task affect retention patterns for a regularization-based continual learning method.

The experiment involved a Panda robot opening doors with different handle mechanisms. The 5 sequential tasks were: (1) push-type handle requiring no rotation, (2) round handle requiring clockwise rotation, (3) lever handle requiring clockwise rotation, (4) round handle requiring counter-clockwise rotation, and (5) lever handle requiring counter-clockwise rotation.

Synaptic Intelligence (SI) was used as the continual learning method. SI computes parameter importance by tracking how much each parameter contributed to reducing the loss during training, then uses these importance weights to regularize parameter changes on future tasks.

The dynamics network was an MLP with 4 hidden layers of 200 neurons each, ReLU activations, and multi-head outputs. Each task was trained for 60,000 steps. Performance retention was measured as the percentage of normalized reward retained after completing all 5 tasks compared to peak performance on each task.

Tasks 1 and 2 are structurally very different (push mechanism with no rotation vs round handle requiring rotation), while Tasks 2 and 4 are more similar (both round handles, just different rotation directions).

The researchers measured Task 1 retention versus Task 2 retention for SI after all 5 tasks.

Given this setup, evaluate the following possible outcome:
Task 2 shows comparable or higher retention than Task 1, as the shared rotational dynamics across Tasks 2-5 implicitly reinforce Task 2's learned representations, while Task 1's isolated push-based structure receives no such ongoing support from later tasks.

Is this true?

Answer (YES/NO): YES